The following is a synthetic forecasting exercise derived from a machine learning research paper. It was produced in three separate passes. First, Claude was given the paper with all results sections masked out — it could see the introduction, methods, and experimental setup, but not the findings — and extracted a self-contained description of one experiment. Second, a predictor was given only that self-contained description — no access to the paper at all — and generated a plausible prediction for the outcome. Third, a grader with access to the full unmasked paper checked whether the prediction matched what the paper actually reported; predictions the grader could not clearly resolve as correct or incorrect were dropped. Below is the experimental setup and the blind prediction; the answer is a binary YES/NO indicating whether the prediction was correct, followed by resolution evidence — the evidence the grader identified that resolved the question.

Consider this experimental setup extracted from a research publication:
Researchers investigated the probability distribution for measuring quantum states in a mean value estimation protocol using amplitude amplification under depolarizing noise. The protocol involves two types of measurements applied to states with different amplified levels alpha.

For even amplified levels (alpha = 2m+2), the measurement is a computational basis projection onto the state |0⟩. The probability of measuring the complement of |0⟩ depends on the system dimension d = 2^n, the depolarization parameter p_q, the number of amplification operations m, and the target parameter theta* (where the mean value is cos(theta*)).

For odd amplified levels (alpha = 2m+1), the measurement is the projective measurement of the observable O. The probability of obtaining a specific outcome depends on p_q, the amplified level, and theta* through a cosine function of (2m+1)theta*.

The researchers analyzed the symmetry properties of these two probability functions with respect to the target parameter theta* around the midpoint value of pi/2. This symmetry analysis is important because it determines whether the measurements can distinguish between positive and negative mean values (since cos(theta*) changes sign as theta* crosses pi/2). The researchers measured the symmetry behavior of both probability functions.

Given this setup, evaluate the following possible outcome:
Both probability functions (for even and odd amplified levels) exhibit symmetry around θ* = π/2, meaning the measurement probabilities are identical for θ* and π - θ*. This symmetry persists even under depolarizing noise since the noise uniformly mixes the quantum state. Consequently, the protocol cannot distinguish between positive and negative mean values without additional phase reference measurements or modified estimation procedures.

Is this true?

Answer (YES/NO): NO